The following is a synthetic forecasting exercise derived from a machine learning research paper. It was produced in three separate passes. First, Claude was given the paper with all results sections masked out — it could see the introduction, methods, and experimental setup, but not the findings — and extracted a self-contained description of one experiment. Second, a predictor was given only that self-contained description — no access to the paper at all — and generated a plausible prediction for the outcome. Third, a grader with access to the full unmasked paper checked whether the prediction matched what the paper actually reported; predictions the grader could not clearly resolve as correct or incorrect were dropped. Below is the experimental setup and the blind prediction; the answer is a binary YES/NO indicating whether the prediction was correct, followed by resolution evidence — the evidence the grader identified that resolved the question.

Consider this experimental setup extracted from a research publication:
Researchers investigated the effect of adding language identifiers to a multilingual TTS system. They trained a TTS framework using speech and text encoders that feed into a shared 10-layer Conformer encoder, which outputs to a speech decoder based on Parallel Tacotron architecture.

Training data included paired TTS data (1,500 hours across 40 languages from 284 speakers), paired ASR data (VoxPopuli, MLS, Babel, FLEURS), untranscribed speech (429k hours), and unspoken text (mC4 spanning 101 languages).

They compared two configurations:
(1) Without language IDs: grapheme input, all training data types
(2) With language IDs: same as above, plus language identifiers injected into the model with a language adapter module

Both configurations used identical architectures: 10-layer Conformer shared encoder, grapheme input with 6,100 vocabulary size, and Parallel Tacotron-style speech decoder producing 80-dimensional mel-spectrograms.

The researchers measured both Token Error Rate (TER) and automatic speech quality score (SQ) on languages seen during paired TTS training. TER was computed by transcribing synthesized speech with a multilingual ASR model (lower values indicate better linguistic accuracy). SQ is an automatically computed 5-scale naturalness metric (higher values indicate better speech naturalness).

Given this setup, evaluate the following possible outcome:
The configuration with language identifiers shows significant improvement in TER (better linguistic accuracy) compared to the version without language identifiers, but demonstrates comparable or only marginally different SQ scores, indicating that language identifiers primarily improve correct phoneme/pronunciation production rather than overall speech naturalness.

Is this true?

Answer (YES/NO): NO